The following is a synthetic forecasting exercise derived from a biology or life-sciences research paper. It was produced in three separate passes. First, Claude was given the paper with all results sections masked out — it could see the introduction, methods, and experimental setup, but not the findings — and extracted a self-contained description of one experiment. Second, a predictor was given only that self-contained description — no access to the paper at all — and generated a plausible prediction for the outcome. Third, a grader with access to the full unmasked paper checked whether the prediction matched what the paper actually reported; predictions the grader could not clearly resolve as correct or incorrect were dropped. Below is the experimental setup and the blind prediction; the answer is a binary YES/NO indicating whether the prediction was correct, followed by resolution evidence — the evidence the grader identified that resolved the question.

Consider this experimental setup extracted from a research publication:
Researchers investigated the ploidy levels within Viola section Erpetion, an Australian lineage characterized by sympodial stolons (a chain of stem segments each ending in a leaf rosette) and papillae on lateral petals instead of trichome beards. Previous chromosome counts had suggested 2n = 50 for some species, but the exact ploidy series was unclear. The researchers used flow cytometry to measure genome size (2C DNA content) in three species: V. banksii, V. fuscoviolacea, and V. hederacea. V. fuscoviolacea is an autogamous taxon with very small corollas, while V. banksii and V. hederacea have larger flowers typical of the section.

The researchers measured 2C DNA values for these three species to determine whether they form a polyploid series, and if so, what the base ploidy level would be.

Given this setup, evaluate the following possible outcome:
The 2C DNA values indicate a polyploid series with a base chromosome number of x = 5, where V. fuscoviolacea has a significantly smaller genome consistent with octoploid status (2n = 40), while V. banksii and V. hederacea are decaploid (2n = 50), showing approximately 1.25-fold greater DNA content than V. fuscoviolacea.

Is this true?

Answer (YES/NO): NO